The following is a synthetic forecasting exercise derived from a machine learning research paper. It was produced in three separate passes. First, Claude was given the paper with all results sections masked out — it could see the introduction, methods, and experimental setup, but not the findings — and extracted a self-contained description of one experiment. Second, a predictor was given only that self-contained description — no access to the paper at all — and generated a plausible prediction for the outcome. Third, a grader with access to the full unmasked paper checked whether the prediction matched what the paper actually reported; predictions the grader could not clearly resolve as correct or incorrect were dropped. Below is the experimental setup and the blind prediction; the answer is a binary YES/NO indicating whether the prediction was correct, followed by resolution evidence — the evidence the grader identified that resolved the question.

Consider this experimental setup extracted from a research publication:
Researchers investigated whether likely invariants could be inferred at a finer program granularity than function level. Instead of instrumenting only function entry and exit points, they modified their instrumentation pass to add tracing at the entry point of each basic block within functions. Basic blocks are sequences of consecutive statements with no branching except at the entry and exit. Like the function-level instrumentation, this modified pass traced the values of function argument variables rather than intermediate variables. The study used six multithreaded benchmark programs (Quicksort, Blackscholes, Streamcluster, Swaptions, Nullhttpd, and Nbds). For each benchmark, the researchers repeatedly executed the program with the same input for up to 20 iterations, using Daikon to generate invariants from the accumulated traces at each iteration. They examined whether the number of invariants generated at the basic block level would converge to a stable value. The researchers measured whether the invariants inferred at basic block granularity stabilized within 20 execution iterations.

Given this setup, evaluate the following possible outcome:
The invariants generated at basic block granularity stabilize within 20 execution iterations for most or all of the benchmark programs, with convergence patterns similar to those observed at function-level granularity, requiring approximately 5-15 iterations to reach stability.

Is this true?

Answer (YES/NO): NO